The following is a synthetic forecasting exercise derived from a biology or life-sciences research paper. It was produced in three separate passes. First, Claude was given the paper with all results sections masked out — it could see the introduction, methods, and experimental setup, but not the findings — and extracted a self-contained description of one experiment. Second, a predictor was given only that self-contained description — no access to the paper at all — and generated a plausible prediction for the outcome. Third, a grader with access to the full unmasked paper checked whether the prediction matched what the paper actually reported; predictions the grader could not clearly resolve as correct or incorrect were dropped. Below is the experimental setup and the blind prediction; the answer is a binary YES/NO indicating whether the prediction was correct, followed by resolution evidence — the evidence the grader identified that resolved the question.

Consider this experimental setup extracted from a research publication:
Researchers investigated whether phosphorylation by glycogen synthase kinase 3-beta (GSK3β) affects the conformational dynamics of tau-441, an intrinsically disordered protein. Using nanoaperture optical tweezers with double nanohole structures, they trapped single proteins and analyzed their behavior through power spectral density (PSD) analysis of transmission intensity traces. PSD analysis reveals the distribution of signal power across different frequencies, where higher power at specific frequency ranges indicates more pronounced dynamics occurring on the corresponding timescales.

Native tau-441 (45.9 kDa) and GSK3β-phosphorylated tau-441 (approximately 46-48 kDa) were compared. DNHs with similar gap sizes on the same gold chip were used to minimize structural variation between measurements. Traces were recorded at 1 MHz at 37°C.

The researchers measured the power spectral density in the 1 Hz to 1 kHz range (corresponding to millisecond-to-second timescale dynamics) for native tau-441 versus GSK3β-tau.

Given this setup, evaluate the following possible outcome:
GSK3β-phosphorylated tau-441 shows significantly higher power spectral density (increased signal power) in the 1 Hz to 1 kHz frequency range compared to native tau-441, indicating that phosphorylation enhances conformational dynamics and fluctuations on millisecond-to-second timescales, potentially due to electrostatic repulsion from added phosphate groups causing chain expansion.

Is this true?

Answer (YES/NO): NO